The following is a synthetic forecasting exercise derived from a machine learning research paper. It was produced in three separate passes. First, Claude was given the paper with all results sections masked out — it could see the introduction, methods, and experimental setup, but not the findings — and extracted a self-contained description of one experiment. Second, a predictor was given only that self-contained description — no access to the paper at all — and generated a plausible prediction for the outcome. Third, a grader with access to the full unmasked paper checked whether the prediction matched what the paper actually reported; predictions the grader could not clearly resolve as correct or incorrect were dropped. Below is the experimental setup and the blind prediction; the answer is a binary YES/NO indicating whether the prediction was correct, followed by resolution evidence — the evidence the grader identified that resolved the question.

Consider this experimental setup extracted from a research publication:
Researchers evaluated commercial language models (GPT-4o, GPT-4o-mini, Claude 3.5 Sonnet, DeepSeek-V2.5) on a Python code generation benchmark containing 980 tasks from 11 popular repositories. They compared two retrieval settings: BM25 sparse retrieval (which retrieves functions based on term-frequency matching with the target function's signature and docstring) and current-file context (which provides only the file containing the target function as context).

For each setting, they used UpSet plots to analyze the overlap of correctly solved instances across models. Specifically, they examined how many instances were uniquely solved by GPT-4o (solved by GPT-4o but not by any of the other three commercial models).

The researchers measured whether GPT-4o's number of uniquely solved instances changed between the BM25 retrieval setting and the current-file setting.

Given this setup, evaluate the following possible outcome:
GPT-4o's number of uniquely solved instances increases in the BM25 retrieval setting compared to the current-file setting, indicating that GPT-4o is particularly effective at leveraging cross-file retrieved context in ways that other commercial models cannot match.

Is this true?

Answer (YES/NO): YES